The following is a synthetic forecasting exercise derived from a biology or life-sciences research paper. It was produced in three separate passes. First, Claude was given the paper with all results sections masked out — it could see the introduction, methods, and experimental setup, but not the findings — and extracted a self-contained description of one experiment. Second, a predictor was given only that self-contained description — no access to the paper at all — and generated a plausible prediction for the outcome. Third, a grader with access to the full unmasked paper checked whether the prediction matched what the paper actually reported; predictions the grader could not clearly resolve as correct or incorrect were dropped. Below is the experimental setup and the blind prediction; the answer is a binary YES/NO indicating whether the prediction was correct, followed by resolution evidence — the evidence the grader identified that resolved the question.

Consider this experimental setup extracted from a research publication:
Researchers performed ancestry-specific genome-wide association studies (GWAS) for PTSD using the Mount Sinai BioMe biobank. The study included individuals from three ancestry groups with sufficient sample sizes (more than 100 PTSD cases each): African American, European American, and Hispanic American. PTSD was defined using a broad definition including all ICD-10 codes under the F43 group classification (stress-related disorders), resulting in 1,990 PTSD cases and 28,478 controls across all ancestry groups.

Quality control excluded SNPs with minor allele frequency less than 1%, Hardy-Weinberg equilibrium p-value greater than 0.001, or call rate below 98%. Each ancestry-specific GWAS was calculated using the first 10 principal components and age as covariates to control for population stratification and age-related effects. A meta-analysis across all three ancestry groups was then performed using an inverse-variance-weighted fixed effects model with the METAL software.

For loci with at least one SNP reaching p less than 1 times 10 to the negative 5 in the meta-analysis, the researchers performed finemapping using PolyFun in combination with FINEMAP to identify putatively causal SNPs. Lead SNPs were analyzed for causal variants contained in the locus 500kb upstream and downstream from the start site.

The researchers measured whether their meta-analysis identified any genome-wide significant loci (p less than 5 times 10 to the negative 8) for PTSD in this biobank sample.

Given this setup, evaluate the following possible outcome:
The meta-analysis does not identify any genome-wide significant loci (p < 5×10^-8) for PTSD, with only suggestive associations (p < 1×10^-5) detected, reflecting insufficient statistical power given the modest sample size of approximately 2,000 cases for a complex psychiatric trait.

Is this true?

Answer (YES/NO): YES